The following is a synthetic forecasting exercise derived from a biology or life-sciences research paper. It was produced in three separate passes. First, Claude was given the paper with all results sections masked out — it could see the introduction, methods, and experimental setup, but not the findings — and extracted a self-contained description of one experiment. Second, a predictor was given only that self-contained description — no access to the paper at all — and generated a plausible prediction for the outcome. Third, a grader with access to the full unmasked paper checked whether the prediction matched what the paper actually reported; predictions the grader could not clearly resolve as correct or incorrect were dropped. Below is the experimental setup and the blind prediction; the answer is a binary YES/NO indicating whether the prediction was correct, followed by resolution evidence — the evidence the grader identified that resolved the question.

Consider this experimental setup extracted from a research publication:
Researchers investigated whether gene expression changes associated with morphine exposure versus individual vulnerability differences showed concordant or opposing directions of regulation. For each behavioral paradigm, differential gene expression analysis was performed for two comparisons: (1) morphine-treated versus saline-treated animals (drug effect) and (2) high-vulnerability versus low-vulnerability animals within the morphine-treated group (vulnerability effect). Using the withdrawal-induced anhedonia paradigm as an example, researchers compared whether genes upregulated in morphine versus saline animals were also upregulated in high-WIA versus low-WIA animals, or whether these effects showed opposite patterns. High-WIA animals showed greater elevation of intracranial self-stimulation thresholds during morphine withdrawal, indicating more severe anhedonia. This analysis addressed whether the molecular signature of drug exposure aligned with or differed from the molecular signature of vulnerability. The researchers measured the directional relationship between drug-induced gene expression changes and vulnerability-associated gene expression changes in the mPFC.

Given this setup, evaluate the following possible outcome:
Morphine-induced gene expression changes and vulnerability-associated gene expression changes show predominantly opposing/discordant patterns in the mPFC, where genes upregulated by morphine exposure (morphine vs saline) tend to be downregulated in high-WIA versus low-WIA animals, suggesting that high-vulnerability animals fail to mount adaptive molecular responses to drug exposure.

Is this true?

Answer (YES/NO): YES